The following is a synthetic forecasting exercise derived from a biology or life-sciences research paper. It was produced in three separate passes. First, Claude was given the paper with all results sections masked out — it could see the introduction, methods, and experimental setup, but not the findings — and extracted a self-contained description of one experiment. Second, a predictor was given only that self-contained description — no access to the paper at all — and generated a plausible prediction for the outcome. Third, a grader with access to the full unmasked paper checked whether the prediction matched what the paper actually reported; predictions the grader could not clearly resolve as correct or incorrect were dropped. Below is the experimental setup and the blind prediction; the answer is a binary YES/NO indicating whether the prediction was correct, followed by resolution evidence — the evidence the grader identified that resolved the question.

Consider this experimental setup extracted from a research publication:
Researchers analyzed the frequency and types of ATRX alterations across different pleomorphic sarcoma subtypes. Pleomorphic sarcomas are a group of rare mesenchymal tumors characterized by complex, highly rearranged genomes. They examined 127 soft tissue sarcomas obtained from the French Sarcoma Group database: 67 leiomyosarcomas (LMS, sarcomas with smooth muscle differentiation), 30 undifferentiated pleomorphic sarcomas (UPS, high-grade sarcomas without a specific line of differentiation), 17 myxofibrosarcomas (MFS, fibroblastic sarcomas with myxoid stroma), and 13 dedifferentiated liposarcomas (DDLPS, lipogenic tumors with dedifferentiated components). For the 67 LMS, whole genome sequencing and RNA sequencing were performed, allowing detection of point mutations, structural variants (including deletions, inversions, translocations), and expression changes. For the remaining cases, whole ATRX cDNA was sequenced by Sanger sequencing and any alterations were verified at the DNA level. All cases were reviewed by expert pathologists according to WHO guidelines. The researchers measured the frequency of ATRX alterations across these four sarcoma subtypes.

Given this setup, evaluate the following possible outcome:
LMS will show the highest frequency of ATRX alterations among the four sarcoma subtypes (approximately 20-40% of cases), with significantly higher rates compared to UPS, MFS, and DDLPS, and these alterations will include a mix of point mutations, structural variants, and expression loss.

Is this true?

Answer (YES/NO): NO